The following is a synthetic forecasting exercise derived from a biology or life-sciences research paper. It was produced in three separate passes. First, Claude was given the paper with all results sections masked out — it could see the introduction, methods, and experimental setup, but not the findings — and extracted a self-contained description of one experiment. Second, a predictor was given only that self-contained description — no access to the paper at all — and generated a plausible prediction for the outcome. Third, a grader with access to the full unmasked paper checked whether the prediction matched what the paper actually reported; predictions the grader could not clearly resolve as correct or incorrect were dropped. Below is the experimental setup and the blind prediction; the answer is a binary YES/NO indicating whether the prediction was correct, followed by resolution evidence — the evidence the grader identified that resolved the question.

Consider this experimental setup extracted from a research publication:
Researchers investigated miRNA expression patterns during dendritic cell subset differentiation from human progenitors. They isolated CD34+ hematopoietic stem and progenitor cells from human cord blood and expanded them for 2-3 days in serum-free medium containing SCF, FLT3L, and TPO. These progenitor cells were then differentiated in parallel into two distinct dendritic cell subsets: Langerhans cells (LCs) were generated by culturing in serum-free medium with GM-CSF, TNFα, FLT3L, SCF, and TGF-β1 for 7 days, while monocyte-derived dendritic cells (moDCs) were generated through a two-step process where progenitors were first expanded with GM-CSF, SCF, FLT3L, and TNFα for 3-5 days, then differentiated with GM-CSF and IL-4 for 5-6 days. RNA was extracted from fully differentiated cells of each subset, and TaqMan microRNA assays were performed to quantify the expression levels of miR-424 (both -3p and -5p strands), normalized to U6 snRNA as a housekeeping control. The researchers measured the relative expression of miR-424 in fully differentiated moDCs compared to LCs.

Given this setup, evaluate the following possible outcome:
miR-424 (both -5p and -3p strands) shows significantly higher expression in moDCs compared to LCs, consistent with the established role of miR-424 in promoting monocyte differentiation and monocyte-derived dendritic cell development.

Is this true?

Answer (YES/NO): YES